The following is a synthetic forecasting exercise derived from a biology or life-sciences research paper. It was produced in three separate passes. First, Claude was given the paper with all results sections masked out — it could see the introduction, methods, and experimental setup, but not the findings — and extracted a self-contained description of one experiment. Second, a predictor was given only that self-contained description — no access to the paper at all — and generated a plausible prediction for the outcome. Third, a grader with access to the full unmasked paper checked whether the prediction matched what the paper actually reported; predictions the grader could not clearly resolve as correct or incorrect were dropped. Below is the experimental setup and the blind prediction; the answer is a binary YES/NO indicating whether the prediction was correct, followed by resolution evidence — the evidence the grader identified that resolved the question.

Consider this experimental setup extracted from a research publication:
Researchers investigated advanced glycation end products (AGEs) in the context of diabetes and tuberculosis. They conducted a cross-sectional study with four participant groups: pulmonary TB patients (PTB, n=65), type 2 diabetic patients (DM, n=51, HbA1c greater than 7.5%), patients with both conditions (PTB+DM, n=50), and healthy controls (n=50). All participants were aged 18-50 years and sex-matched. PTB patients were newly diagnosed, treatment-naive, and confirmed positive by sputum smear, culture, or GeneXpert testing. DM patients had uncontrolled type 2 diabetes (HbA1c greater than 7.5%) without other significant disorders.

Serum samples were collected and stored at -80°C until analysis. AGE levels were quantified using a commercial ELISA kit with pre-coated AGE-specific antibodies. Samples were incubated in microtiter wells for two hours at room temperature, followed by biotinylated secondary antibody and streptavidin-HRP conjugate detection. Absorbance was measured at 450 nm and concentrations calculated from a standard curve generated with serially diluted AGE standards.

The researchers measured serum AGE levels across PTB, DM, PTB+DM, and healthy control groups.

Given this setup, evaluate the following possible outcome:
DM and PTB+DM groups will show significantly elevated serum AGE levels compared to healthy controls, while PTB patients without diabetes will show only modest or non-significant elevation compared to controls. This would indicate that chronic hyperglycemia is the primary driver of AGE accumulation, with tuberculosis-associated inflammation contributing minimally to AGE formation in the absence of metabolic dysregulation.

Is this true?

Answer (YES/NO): NO